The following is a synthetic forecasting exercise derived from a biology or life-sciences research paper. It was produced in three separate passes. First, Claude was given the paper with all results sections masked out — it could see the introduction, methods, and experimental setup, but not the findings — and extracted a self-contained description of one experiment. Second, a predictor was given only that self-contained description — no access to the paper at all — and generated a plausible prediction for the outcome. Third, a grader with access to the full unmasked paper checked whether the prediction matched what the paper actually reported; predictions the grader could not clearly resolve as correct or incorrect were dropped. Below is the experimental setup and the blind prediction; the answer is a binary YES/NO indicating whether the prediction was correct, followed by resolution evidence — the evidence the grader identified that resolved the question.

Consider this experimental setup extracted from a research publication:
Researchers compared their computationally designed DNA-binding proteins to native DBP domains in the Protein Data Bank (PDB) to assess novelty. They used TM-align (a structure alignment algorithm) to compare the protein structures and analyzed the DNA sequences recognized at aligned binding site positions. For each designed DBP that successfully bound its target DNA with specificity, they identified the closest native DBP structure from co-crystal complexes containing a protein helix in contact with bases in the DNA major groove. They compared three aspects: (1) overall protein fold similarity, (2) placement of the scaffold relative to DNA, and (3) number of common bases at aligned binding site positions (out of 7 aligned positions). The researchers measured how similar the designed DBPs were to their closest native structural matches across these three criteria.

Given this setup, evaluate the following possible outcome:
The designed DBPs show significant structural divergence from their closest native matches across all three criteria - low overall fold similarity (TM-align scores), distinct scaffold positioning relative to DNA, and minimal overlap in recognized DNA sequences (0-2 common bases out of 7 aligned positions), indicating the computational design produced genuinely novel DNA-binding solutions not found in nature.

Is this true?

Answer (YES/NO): NO